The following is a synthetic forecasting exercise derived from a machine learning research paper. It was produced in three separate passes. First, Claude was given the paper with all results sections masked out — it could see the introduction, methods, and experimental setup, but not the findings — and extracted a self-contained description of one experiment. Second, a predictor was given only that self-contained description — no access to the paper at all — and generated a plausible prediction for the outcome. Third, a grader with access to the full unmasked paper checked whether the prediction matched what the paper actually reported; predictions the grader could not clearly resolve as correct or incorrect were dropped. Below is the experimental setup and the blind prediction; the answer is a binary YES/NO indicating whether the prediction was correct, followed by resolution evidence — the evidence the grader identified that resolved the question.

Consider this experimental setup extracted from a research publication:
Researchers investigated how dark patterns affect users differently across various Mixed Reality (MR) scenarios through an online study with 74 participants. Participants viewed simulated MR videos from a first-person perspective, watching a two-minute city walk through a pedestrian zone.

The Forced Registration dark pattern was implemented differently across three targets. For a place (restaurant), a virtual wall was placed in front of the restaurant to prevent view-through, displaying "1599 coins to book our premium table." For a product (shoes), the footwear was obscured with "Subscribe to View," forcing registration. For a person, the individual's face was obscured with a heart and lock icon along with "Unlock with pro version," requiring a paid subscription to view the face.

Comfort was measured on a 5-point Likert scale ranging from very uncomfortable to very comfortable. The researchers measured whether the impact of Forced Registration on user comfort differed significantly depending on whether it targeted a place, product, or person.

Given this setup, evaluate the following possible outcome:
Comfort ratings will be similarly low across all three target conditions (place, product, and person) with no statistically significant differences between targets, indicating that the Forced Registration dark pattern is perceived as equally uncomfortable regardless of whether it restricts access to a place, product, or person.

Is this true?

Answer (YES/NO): NO